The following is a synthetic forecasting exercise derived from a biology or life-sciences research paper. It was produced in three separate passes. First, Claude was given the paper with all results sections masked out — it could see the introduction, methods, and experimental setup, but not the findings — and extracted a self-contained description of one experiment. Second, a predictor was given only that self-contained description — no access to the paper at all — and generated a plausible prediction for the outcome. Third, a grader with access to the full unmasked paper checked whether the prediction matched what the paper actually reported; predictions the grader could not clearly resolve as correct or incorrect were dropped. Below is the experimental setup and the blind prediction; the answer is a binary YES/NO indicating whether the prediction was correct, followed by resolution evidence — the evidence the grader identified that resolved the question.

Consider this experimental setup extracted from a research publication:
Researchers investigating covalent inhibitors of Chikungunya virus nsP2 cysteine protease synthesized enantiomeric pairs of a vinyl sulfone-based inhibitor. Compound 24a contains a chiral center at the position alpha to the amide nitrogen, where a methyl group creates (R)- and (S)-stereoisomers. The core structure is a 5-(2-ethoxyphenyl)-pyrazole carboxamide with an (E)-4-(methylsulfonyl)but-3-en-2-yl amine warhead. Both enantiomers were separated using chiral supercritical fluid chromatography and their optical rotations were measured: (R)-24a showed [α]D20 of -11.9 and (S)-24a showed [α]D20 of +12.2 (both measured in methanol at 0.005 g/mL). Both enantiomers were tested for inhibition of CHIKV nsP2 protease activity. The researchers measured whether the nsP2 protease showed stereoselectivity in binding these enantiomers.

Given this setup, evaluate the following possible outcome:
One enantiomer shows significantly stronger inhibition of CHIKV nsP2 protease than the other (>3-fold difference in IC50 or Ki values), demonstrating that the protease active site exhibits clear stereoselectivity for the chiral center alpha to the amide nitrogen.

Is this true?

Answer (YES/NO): YES